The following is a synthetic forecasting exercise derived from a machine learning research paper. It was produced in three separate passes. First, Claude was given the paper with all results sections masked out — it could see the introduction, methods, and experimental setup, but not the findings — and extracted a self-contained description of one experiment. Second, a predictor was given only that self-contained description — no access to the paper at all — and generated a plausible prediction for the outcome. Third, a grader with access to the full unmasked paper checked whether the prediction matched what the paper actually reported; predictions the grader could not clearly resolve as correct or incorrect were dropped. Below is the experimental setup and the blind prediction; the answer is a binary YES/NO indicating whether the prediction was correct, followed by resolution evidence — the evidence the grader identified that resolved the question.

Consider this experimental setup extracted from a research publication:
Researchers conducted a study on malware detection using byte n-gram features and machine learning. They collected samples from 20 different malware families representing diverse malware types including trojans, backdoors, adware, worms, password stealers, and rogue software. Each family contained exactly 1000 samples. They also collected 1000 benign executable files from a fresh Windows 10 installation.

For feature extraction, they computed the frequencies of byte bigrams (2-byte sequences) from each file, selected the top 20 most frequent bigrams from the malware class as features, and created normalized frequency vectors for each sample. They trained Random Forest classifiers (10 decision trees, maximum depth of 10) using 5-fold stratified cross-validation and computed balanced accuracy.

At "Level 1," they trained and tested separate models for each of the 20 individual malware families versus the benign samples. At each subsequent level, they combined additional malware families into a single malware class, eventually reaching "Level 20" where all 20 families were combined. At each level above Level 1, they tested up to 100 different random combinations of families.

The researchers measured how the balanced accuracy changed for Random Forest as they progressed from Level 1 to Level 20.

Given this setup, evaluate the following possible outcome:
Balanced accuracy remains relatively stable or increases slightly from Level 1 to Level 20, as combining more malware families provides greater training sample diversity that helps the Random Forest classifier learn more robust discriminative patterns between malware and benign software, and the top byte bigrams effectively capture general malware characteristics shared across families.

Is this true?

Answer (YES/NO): NO